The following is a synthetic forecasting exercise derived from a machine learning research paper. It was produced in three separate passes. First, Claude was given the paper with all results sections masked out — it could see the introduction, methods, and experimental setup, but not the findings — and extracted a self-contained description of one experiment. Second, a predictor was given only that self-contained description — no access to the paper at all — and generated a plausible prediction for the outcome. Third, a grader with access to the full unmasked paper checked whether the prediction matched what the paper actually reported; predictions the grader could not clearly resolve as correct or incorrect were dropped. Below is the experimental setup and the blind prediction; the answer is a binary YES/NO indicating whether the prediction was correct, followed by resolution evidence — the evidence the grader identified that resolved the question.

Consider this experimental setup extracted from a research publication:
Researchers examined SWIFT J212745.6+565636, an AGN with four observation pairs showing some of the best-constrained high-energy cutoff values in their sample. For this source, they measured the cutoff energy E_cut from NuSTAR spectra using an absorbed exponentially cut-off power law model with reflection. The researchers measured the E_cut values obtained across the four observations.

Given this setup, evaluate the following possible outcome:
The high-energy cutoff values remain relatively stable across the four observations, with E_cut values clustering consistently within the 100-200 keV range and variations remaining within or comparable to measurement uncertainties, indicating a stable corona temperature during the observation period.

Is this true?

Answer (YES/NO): NO